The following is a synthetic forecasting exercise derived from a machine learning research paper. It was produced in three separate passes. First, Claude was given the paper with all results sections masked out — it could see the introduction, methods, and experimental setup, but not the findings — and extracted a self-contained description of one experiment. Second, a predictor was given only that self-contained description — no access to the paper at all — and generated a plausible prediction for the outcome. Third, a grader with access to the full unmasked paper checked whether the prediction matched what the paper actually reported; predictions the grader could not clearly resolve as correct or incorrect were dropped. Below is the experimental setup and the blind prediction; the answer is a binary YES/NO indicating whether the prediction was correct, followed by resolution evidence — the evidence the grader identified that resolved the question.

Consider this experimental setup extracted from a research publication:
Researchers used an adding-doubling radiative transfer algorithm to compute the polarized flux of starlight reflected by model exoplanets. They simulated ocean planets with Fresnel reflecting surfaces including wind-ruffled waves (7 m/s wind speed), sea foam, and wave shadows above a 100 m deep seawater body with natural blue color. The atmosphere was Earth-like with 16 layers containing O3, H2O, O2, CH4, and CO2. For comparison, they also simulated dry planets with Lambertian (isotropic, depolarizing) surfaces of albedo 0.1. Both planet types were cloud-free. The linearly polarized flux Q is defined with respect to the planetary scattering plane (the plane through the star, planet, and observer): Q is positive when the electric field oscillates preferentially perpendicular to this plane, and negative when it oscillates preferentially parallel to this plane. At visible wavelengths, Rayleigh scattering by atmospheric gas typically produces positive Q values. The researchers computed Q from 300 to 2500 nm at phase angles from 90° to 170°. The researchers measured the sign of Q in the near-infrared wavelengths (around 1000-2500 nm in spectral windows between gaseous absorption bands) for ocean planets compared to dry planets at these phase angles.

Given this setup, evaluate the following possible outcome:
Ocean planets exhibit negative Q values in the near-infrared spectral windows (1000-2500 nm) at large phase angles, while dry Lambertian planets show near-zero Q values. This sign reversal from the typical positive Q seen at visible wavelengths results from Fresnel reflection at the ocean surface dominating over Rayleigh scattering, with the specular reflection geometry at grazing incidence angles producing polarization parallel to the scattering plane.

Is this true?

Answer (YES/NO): NO